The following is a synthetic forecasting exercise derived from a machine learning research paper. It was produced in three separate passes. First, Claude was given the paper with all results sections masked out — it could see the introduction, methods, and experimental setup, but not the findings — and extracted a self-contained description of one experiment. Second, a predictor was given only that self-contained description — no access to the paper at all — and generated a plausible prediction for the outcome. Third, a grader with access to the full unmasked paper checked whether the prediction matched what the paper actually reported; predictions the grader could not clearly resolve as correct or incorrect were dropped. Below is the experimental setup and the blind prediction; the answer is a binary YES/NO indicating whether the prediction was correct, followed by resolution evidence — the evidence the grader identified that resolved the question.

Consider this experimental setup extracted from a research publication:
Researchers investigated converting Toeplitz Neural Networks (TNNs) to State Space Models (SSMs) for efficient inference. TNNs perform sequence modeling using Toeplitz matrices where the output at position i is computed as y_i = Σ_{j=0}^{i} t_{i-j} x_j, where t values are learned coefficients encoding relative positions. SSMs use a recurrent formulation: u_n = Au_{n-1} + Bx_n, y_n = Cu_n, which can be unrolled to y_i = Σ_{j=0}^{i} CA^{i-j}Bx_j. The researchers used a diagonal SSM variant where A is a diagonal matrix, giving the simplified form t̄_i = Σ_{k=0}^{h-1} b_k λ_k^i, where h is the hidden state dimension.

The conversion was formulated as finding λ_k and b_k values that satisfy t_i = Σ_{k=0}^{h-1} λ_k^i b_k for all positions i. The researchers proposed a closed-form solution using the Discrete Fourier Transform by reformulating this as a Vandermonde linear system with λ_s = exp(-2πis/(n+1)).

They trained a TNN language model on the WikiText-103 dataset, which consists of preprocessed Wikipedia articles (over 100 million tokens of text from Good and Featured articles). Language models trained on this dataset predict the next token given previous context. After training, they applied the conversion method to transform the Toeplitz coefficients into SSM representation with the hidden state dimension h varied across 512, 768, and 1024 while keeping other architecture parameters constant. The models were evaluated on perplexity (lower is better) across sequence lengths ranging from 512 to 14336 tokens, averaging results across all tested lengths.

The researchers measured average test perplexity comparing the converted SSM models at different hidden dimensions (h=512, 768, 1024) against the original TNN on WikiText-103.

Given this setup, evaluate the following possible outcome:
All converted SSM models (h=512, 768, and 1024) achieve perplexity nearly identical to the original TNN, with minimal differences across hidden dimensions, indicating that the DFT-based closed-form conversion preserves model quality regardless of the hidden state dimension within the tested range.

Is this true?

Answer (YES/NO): NO